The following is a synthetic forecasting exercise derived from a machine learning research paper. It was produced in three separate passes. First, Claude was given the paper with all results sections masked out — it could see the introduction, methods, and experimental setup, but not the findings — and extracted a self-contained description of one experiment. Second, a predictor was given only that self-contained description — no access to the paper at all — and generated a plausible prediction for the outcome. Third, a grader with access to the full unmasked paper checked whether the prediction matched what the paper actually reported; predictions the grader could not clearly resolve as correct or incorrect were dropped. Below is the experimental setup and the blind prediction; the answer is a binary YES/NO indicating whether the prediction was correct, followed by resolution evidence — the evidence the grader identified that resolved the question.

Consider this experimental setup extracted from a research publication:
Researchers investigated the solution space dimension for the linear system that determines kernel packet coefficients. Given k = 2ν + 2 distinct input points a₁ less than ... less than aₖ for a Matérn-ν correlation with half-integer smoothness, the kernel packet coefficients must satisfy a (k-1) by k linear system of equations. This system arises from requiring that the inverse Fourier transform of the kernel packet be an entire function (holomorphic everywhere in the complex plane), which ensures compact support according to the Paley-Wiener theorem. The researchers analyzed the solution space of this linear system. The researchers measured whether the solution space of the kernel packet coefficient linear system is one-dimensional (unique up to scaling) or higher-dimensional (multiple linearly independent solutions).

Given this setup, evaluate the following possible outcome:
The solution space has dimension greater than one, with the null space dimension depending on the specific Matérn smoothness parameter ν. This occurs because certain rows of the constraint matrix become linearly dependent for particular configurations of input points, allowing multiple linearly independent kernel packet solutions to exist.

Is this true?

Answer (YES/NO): NO